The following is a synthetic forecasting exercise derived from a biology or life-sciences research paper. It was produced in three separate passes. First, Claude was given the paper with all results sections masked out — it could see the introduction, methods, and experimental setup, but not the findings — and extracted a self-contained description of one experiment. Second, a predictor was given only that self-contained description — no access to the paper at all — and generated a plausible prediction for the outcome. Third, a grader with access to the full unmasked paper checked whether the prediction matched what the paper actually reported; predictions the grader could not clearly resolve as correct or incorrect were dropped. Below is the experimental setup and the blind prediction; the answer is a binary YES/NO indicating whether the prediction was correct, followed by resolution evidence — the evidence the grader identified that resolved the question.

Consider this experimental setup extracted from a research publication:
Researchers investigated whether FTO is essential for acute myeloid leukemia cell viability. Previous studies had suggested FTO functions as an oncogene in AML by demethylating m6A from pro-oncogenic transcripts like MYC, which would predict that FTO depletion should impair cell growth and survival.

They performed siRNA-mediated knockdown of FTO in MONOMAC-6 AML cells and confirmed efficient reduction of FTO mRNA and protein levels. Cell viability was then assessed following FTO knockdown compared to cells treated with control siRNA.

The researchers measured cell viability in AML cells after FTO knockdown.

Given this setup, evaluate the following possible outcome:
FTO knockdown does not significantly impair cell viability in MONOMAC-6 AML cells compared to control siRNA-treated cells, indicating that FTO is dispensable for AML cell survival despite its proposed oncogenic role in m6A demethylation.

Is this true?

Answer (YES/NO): YES